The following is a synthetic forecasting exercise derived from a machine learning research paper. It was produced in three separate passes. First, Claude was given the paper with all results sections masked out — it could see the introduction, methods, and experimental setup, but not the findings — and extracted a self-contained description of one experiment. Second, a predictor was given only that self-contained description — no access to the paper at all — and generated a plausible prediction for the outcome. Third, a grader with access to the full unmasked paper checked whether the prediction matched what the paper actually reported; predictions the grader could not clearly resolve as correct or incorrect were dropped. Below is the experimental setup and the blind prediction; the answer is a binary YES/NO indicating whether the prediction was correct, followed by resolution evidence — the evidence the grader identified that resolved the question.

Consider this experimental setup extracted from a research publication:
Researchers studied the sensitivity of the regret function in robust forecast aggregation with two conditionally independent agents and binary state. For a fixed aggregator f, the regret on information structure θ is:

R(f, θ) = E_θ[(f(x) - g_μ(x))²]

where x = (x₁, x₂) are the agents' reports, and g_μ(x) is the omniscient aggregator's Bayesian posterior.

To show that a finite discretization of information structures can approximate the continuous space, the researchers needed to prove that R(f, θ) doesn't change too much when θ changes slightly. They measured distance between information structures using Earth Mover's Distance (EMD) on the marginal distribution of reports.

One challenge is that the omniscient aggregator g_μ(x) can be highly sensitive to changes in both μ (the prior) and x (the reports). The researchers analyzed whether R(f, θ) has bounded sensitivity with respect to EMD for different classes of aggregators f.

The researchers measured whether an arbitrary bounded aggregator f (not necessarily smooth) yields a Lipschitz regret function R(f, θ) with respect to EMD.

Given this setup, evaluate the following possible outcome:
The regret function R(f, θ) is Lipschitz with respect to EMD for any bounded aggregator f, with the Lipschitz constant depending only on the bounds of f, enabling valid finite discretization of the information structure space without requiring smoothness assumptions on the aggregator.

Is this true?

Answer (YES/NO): NO